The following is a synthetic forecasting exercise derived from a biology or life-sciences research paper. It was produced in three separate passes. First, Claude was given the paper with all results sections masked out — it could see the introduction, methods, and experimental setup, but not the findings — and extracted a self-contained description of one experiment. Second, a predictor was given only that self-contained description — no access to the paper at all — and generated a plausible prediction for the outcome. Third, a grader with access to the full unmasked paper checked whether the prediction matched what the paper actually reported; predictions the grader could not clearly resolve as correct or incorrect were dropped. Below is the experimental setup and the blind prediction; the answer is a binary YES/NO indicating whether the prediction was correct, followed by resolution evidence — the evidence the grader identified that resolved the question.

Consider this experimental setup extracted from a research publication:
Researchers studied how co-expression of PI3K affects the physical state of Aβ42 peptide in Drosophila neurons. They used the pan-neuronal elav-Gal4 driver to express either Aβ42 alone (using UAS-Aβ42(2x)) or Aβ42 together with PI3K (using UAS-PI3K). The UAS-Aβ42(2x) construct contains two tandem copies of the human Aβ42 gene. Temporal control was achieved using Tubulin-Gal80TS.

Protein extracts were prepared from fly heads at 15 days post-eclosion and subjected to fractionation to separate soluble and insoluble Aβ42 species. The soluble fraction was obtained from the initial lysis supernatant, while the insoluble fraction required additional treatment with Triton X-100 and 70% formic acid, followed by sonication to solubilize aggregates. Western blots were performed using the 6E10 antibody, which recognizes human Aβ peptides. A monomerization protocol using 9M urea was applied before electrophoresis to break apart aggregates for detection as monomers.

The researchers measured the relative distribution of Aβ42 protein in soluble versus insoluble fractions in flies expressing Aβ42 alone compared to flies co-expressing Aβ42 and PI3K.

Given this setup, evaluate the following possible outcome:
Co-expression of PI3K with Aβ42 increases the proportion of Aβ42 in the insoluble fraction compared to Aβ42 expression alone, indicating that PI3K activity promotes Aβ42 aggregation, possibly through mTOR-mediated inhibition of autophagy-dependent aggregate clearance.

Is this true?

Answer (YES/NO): NO